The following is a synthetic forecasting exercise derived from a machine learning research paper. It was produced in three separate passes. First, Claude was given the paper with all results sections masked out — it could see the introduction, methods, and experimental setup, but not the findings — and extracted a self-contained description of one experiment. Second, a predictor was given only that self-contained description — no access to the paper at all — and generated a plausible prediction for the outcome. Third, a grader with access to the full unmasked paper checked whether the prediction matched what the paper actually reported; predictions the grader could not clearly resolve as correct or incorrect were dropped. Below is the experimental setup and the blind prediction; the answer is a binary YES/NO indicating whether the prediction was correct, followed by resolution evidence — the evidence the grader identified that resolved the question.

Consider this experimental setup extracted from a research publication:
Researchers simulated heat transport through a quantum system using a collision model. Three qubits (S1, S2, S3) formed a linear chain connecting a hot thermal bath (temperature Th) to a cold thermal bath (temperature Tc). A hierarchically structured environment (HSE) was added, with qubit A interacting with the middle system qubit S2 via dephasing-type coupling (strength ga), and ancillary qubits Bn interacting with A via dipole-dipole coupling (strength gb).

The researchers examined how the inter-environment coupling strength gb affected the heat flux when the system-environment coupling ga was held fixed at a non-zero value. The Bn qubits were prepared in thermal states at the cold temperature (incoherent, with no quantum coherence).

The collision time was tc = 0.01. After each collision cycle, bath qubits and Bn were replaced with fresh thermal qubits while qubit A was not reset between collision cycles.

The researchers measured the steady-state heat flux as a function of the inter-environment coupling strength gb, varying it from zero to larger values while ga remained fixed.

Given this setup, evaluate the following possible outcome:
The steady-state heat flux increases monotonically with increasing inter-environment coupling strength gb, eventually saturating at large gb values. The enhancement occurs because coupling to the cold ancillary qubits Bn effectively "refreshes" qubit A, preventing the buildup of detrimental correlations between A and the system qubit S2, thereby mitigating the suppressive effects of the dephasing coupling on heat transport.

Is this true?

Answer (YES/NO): NO